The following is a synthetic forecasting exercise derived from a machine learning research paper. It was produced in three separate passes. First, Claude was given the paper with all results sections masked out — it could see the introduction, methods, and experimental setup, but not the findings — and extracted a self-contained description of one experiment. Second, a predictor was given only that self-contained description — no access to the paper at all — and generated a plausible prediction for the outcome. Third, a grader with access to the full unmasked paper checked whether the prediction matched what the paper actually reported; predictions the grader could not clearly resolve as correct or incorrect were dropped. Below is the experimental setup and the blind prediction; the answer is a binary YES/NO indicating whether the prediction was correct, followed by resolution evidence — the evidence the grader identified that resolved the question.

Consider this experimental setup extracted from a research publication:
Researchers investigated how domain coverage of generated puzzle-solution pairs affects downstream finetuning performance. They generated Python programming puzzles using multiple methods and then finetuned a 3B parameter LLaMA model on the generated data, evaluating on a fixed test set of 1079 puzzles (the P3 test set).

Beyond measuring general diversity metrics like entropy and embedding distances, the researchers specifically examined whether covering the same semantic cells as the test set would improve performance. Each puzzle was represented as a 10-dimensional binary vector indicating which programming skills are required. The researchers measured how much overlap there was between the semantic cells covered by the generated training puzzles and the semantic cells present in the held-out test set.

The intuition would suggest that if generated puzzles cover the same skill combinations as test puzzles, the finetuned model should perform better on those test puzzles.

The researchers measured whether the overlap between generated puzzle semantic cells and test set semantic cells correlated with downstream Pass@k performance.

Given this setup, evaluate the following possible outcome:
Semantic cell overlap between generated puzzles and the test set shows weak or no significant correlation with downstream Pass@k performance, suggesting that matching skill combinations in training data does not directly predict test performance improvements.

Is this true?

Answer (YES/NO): YES